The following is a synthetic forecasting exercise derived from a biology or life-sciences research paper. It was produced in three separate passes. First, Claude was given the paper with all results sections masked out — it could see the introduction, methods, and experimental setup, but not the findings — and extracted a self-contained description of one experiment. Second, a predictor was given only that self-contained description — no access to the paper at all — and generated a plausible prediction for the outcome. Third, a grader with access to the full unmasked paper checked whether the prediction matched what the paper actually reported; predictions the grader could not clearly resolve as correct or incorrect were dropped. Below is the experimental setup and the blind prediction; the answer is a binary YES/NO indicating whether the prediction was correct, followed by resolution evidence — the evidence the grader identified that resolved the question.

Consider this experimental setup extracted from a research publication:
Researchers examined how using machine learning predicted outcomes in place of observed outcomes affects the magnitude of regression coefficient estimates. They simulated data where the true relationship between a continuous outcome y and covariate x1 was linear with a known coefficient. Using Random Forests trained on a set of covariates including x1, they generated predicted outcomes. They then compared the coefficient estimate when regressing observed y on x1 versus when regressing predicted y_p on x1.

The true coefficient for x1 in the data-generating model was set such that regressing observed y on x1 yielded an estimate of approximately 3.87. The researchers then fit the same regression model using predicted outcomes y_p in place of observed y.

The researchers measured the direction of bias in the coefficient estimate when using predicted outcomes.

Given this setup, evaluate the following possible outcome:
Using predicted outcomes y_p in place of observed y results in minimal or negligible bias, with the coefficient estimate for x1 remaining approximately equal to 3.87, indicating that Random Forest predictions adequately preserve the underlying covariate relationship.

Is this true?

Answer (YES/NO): NO